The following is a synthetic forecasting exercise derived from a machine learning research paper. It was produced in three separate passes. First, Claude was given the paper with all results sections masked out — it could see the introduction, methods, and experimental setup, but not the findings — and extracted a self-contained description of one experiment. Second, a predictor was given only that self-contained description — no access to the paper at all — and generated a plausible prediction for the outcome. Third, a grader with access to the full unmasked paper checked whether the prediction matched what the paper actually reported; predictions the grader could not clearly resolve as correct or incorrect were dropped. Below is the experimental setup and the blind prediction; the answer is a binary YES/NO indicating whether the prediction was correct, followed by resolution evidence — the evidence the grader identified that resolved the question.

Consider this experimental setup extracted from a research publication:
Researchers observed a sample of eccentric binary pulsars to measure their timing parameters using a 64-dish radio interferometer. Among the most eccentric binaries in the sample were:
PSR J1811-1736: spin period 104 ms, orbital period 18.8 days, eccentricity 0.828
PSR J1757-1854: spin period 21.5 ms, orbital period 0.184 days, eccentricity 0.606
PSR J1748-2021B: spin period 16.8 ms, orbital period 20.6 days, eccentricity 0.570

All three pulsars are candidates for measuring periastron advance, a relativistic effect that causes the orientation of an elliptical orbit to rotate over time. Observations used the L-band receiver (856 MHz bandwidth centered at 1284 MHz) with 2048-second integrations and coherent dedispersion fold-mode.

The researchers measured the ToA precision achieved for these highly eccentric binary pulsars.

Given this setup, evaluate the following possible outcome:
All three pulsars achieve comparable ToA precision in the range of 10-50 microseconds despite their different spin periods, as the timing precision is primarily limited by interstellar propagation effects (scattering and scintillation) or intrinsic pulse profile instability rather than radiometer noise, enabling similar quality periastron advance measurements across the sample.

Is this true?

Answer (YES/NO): NO